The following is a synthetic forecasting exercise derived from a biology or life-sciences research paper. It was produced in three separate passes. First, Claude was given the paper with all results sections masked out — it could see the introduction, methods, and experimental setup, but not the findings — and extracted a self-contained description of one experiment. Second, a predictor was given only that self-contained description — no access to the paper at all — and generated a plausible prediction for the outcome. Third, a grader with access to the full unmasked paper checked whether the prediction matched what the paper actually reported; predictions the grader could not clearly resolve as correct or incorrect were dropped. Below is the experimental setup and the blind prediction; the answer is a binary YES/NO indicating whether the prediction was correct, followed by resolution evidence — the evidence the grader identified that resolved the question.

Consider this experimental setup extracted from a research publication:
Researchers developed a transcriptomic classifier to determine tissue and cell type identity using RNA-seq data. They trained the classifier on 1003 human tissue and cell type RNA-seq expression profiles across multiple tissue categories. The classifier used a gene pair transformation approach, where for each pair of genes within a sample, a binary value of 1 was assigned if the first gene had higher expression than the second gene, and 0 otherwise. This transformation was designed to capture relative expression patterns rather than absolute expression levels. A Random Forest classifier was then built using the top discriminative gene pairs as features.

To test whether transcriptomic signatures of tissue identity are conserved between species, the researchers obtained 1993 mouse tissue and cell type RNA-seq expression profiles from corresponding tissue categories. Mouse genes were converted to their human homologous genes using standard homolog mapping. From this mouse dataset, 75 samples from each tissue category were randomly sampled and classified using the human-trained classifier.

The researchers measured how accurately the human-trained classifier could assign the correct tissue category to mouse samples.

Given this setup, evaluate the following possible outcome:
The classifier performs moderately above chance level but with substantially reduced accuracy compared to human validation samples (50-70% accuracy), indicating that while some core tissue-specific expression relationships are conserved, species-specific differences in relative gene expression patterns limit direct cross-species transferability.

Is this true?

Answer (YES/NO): NO